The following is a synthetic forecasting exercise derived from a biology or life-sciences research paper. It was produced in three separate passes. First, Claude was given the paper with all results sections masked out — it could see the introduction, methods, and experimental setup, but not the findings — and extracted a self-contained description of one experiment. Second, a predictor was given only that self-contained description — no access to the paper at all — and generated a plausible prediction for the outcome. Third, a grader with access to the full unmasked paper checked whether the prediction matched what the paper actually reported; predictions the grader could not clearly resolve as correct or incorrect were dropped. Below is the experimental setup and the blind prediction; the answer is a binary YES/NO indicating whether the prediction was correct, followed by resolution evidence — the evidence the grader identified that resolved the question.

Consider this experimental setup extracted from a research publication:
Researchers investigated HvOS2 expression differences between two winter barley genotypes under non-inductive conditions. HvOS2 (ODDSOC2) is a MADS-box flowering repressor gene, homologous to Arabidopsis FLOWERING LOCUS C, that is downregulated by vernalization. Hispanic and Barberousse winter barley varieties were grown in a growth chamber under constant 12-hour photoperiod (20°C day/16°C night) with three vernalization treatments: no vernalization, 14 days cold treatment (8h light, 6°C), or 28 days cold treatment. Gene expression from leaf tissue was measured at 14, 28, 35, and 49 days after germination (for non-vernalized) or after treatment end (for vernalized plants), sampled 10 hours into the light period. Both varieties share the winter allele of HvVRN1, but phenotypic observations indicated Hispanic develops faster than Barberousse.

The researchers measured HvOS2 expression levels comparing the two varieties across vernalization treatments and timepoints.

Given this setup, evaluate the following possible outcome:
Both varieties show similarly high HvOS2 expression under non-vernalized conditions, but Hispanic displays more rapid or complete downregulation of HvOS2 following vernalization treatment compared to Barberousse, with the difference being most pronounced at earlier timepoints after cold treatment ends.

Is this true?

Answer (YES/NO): NO